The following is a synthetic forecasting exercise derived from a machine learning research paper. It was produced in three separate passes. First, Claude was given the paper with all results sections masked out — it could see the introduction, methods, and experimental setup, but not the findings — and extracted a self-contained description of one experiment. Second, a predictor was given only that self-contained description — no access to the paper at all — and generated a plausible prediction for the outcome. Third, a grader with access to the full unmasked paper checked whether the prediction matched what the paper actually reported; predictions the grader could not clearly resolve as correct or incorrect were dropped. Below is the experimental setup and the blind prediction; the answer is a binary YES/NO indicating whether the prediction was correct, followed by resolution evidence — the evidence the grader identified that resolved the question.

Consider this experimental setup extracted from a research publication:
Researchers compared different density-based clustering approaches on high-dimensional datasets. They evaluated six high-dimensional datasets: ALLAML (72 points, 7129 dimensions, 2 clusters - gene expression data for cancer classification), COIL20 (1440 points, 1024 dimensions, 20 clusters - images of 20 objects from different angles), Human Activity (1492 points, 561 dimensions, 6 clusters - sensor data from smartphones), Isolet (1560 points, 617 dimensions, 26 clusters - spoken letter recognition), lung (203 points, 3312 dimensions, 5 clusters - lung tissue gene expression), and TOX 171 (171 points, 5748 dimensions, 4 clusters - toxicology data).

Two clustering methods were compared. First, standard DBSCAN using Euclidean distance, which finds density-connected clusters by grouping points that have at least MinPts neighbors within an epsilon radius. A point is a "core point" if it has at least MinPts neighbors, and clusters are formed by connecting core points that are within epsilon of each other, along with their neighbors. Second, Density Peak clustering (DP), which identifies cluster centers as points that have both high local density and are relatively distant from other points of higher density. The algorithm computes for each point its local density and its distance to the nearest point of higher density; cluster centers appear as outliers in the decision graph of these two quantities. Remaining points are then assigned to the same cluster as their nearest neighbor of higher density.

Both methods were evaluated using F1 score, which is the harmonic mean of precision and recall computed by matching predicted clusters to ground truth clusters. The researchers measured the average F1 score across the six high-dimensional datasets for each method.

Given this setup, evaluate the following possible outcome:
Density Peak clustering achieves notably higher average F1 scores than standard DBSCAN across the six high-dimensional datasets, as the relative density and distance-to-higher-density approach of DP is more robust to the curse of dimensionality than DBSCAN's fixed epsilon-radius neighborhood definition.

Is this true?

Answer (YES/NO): YES